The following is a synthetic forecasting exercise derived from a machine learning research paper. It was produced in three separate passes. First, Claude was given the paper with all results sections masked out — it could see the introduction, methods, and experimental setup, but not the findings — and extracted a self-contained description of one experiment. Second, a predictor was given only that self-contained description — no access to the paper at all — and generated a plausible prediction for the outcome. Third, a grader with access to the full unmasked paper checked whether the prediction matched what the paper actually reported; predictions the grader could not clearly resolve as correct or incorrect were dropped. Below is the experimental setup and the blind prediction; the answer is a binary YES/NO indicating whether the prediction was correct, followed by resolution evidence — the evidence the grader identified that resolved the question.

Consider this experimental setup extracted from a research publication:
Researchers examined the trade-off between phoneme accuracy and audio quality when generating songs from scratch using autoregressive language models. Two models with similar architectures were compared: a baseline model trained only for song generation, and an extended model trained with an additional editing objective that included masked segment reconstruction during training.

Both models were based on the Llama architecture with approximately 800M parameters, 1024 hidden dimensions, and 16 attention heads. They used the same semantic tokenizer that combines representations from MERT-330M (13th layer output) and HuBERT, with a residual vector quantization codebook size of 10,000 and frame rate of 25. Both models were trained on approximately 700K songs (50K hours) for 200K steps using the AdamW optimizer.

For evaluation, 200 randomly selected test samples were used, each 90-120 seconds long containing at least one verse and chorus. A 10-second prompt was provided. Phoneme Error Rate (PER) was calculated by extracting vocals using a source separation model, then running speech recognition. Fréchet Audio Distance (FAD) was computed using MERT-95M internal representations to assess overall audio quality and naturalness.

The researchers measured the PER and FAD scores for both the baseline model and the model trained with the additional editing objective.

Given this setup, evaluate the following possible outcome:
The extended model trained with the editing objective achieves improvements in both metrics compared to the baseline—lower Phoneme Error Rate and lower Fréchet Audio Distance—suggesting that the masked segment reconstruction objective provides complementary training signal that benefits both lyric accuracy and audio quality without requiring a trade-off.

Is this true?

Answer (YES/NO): NO